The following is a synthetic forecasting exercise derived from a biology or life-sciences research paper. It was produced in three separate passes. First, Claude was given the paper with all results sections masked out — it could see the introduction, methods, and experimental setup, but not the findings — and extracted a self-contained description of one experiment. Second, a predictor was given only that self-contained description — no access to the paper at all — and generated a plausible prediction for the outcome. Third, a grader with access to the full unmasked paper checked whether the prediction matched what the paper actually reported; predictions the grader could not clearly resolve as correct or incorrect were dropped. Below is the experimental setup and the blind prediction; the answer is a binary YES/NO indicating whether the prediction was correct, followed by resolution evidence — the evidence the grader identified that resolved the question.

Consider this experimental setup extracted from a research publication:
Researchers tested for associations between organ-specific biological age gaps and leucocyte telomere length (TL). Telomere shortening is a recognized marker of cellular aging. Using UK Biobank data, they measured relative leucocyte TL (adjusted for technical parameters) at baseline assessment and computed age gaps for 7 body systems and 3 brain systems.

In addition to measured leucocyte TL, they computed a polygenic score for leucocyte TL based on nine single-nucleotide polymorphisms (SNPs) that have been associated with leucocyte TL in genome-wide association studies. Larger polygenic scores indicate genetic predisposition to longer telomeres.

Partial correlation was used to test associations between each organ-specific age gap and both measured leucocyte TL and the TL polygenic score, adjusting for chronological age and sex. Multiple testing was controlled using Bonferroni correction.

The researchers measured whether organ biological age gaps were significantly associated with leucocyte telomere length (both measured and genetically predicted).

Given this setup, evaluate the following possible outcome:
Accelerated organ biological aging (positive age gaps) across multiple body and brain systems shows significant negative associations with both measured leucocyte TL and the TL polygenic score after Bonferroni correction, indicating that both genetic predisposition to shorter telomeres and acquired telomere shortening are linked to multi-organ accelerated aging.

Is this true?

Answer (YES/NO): NO